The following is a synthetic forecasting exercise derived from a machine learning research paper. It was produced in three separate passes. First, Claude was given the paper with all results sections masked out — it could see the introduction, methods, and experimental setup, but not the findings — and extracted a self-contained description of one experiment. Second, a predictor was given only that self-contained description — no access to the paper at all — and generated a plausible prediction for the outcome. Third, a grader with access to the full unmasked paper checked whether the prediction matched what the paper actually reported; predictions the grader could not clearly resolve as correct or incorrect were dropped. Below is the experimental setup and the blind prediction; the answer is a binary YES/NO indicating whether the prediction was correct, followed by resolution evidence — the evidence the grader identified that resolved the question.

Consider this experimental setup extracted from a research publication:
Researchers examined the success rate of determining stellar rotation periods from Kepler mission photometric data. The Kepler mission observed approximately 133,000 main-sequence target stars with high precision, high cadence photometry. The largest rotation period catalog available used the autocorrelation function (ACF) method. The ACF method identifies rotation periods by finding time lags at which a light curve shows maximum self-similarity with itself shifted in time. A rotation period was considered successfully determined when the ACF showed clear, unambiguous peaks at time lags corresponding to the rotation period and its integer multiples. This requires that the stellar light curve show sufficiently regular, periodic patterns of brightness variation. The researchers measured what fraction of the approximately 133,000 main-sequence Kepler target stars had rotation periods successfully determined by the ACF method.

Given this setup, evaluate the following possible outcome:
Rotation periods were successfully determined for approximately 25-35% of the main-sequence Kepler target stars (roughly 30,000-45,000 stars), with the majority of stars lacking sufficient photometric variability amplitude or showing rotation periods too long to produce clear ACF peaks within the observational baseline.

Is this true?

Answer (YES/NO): YES